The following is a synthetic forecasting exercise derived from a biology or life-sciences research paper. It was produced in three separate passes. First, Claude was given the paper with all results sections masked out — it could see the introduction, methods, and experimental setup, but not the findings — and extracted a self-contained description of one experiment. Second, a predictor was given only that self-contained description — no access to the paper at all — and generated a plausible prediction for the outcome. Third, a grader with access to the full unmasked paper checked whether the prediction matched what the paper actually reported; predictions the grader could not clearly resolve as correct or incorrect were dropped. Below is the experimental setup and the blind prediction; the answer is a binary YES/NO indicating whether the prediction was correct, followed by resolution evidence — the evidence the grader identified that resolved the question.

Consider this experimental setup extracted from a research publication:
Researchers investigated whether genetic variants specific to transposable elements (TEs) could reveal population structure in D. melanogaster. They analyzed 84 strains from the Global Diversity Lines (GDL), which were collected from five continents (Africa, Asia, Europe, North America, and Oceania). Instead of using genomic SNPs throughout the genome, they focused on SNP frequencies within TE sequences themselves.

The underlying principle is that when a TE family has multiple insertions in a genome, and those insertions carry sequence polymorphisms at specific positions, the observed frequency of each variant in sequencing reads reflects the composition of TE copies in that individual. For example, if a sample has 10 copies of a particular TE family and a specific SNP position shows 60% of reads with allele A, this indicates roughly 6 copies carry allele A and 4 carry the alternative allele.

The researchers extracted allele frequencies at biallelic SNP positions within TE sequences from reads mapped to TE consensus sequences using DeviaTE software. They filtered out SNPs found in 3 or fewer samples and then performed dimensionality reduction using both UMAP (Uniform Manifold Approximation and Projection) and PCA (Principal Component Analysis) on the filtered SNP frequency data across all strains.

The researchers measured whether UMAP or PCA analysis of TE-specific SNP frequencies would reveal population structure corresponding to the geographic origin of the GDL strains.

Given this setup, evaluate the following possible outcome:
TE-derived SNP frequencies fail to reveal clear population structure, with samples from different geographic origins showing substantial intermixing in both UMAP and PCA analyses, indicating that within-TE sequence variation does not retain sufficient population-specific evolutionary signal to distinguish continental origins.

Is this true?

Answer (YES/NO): NO